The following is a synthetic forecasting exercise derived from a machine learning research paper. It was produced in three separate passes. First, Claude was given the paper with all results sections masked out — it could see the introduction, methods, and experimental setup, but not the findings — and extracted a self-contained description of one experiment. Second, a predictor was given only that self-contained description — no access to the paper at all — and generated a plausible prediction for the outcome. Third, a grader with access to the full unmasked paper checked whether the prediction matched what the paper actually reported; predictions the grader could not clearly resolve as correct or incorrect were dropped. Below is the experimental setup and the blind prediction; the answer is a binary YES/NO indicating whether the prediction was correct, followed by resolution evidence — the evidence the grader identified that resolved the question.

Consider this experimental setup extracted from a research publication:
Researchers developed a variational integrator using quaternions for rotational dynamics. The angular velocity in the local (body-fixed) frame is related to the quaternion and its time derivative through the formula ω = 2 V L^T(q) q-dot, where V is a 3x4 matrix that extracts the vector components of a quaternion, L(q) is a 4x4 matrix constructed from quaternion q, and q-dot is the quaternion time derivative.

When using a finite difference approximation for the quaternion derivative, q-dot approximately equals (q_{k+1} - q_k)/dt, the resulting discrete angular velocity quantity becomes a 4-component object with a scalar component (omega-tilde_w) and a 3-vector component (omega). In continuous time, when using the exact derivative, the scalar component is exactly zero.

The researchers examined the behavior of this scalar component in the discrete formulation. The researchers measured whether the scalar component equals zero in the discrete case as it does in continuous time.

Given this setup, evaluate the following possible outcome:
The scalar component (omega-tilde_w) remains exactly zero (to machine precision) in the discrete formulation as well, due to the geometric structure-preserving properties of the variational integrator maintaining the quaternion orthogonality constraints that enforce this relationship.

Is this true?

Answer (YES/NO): NO